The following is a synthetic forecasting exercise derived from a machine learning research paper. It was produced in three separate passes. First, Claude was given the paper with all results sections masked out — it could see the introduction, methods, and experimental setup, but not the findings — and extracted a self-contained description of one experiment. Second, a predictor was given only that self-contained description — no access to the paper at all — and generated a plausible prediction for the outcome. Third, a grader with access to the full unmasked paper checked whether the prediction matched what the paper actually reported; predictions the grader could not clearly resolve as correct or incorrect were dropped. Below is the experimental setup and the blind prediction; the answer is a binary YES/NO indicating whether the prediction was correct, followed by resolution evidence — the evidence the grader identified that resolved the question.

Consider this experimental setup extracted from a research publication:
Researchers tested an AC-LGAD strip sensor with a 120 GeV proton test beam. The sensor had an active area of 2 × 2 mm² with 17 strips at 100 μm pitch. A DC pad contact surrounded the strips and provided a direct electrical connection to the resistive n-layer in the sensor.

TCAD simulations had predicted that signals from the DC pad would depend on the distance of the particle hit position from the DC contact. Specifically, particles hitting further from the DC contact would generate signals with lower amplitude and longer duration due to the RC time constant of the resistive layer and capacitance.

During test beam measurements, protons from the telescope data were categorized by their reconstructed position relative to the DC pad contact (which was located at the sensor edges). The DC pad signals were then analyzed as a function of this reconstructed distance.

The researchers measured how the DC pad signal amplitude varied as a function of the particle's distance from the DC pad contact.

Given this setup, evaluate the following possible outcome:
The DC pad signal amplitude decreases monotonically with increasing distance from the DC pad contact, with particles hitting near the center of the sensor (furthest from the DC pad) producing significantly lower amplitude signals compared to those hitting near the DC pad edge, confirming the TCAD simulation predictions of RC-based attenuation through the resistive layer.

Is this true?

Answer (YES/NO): YES